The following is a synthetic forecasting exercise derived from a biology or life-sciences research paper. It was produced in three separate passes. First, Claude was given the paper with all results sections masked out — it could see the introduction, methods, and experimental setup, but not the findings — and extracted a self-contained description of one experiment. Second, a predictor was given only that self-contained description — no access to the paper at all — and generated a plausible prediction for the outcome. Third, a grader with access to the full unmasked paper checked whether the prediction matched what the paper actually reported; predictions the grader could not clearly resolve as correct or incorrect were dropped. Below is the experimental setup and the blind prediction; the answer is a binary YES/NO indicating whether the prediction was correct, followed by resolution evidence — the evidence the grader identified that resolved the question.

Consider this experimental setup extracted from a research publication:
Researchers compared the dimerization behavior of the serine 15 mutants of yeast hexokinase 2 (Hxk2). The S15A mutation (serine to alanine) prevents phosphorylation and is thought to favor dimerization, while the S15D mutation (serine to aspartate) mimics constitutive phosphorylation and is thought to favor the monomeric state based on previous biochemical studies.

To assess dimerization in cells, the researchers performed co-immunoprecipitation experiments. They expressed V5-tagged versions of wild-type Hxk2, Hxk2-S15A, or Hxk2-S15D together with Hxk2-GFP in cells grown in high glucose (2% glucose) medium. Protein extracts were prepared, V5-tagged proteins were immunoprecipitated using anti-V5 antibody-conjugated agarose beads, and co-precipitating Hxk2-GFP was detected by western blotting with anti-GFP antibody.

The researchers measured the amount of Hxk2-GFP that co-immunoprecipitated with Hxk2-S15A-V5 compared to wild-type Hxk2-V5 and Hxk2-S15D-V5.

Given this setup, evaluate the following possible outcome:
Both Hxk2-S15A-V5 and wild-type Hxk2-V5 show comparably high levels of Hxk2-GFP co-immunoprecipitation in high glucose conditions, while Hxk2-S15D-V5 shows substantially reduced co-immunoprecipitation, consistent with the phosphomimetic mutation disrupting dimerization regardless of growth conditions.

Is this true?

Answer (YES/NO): NO